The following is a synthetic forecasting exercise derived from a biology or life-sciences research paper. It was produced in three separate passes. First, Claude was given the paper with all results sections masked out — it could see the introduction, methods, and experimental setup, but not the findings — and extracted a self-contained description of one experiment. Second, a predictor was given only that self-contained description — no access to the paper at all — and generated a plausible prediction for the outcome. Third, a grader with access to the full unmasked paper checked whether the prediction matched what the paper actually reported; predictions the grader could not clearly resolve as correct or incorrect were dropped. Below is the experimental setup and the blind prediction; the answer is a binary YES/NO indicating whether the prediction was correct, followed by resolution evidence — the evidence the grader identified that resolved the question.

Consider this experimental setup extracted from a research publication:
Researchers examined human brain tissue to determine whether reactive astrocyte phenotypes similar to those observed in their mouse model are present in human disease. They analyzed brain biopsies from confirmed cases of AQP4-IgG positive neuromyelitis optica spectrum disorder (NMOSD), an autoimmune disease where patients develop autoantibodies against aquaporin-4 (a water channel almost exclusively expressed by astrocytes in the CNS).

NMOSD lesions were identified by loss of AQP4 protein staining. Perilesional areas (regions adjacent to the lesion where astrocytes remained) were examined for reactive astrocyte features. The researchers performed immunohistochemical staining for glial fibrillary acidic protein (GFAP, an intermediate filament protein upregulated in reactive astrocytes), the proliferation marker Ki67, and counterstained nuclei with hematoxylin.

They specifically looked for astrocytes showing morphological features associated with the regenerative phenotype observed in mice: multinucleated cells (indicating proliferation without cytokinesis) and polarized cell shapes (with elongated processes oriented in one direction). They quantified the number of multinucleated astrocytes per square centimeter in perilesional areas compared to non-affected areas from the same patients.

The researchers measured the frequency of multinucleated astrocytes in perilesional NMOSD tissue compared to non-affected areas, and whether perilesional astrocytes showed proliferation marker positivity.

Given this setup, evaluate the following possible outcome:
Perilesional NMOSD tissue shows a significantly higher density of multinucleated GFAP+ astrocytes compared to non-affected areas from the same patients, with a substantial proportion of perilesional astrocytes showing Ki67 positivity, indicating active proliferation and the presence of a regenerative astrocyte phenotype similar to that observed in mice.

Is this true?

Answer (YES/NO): NO